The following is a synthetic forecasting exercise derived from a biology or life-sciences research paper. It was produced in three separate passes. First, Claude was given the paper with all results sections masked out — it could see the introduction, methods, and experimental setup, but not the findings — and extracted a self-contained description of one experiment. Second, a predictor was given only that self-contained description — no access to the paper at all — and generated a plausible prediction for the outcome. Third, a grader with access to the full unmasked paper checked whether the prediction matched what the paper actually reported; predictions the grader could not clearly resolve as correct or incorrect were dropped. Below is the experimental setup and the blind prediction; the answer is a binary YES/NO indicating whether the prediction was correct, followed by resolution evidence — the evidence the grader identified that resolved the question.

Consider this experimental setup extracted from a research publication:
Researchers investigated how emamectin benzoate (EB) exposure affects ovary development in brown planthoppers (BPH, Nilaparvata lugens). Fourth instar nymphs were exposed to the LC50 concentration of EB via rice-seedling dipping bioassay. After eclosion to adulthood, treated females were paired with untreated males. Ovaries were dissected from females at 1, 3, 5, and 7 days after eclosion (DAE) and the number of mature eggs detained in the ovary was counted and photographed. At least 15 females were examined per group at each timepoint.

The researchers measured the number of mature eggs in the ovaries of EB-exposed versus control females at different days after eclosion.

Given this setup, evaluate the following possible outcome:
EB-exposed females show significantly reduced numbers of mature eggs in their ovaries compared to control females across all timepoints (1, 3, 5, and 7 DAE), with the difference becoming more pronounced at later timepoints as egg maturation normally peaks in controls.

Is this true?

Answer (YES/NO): NO